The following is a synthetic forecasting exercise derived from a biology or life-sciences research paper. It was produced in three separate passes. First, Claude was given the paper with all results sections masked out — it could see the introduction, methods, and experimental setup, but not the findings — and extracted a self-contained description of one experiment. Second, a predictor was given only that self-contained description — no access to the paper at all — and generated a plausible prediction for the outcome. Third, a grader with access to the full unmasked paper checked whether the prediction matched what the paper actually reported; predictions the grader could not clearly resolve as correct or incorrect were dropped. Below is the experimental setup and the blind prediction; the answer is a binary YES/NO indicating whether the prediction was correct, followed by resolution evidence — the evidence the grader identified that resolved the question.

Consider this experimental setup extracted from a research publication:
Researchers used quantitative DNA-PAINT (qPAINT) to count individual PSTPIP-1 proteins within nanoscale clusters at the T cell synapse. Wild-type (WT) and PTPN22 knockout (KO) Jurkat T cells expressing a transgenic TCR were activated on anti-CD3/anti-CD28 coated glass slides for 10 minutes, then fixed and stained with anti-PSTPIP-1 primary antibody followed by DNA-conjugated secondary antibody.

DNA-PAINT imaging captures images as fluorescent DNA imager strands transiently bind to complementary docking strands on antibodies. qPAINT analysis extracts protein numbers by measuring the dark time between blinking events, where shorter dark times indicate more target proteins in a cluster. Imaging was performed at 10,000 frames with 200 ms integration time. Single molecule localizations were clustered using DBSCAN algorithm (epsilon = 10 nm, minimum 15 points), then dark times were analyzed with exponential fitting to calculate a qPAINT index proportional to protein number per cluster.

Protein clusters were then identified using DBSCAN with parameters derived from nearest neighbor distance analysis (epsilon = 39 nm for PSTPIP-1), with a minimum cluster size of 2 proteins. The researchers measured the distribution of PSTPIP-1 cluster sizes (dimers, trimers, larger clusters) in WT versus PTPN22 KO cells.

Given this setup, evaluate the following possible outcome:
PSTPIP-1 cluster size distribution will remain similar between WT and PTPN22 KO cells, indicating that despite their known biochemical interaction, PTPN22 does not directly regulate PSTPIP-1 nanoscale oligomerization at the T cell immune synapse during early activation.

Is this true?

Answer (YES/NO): NO